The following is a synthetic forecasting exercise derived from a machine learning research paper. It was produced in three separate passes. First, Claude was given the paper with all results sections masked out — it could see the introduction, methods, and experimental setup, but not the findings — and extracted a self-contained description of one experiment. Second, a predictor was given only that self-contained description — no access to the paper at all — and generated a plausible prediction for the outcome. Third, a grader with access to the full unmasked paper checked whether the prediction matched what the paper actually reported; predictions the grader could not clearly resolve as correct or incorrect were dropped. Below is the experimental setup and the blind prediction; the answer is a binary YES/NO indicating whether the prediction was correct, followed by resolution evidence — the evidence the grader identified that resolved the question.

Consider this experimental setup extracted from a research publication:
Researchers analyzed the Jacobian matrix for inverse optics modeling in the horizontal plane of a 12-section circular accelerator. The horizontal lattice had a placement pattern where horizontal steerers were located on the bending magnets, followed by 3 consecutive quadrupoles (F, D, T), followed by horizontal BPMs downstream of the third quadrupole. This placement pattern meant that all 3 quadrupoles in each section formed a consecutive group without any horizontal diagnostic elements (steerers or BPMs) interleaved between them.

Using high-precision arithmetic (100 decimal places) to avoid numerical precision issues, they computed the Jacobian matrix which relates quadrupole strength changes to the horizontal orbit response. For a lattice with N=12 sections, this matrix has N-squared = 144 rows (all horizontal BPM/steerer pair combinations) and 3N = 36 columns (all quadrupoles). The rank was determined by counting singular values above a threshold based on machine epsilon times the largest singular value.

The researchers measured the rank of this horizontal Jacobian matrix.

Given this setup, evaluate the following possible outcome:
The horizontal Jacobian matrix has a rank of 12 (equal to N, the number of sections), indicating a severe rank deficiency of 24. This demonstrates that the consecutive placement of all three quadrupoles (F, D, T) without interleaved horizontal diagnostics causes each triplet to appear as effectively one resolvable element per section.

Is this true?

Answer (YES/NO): NO